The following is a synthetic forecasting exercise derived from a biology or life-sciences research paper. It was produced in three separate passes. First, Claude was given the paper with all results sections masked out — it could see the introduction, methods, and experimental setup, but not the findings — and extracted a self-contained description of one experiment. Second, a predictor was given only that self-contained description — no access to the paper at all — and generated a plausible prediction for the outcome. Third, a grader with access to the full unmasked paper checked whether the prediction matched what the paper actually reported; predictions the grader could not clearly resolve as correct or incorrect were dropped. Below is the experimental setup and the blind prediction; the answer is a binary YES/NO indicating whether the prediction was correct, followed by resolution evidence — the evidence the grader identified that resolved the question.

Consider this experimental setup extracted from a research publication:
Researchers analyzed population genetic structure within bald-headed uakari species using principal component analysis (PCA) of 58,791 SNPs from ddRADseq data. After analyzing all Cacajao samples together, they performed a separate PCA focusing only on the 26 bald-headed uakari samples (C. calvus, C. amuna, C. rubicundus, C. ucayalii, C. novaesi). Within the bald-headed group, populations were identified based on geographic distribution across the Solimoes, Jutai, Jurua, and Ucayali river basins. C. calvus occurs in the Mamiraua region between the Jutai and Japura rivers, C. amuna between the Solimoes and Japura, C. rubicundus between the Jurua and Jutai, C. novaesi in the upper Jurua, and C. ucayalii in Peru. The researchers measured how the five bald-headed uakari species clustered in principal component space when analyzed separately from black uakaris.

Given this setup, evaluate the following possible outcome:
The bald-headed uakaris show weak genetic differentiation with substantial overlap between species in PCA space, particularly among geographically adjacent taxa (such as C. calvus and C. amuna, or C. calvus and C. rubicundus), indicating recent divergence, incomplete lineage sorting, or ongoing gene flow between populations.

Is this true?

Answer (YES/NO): NO